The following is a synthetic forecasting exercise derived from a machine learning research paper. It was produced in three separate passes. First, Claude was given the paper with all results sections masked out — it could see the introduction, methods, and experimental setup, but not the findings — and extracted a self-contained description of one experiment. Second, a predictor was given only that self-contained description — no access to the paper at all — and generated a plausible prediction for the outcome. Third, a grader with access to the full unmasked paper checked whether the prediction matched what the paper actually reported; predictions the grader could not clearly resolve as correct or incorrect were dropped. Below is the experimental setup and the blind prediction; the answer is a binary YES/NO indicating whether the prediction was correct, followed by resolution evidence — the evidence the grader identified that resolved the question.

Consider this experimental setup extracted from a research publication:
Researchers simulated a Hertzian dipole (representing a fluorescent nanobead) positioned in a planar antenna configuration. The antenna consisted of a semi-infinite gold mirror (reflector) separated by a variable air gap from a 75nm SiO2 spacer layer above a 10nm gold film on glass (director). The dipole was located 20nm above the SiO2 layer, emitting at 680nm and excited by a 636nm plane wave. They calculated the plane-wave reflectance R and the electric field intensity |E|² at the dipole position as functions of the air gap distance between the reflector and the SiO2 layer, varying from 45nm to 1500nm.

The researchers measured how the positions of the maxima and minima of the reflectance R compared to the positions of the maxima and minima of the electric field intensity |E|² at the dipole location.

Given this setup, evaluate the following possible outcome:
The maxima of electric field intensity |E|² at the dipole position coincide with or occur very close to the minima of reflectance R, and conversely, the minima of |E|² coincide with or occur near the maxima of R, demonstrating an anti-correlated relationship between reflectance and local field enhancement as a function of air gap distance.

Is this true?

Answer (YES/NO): NO